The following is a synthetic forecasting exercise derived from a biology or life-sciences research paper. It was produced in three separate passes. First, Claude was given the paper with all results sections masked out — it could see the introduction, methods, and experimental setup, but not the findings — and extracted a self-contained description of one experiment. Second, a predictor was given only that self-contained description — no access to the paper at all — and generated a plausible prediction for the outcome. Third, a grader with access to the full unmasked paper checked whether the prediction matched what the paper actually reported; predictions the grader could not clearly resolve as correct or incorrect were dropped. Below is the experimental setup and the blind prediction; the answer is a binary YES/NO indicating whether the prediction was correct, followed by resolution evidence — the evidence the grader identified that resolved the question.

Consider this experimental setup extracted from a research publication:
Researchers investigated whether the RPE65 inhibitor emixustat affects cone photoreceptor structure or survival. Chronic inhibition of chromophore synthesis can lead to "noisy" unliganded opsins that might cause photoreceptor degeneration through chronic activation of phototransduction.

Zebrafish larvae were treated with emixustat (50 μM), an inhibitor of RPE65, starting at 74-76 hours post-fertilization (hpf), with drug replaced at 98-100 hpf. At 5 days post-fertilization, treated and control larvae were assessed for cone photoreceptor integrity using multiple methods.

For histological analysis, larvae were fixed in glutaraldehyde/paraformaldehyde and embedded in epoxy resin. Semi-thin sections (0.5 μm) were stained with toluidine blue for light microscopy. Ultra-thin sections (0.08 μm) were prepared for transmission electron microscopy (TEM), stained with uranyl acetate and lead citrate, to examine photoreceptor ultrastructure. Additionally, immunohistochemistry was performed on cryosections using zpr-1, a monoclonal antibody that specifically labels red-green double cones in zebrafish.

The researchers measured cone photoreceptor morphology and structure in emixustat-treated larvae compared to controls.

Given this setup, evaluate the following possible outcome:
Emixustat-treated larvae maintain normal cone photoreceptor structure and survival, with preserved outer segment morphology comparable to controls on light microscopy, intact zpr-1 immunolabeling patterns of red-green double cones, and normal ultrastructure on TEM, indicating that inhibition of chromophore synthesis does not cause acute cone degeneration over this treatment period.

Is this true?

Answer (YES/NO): YES